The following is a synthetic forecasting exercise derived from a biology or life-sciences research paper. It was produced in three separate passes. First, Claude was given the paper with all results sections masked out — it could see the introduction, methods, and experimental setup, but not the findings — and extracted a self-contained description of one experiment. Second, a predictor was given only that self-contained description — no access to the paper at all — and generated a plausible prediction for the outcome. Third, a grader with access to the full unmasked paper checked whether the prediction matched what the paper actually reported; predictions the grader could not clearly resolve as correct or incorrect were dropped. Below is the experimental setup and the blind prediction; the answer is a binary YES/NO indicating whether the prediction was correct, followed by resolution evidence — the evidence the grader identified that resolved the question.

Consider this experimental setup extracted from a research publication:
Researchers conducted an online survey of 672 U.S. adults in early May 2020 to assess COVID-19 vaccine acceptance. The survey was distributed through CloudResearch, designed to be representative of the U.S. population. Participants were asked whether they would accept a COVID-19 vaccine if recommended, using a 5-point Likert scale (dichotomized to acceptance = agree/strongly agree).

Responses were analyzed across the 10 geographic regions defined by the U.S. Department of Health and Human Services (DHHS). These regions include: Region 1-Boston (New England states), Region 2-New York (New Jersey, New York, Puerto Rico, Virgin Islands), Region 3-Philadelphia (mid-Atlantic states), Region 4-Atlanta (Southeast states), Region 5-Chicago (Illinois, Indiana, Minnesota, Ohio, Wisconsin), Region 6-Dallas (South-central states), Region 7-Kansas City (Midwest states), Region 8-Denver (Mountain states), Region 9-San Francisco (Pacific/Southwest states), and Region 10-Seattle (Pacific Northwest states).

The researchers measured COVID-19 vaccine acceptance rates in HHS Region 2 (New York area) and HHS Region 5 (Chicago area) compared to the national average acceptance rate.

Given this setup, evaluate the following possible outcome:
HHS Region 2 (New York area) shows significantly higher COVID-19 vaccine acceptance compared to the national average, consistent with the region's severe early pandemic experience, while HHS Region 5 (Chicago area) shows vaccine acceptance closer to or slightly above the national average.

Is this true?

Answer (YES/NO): NO